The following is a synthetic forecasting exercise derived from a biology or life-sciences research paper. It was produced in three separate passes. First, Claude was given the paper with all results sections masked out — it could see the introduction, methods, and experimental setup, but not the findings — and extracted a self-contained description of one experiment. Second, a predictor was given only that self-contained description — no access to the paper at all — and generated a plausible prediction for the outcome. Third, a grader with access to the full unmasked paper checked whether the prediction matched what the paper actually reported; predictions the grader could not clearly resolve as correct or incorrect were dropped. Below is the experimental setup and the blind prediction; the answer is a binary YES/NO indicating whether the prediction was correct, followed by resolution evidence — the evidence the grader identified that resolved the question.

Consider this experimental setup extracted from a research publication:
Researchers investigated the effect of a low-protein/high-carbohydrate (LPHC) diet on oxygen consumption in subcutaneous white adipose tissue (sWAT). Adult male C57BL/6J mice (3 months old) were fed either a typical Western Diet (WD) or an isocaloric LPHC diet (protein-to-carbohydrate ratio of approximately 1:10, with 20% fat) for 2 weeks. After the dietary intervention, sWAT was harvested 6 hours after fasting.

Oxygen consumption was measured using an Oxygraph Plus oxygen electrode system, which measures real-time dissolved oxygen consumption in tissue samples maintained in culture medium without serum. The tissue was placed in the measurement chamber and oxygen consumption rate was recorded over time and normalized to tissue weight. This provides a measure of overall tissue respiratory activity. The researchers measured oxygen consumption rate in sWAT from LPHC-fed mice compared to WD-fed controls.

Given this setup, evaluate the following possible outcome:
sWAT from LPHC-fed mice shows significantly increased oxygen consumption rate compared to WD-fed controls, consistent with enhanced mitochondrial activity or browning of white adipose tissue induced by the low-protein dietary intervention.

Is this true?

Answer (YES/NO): YES